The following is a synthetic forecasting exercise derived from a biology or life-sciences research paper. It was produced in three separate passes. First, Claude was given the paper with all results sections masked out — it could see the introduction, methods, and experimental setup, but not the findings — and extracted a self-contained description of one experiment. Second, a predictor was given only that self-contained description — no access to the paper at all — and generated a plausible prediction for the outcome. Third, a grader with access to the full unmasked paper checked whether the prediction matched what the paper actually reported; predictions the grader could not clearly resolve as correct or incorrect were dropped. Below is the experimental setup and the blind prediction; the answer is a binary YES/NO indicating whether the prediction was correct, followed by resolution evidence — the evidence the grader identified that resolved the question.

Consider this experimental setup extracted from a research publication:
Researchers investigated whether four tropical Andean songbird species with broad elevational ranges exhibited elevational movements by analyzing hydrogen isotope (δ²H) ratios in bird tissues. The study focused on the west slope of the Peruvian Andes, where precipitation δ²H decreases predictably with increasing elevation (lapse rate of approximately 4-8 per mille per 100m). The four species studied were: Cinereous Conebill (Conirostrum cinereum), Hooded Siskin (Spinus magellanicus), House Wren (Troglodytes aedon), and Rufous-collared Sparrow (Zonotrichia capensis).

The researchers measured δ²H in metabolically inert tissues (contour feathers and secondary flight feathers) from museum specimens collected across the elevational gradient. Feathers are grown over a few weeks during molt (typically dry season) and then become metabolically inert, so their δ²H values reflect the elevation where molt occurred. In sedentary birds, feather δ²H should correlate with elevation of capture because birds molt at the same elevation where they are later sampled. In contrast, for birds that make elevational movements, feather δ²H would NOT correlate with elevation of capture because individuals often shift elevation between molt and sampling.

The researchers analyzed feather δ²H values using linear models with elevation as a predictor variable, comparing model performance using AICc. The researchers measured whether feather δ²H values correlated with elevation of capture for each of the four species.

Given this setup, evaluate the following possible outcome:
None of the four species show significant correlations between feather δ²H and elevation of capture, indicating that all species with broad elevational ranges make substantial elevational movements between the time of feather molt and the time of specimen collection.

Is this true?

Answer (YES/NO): NO